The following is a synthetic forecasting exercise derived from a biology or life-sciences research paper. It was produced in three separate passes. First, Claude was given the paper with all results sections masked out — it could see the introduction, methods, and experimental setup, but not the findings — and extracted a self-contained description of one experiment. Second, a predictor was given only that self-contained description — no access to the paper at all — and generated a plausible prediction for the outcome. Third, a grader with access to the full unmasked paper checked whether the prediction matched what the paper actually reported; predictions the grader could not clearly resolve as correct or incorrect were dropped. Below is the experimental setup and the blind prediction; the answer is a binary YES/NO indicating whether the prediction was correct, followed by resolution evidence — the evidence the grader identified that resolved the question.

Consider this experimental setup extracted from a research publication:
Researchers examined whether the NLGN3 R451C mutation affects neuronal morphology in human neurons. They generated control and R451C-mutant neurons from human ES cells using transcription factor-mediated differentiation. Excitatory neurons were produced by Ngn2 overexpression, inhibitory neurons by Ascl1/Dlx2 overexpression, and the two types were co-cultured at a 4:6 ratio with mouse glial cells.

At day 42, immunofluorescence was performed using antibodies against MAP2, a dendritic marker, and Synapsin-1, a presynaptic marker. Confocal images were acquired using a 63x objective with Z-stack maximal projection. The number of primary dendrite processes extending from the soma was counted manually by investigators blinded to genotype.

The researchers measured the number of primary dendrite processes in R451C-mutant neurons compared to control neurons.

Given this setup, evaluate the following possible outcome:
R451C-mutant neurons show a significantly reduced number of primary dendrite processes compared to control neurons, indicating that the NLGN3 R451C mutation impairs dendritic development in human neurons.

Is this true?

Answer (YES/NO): NO